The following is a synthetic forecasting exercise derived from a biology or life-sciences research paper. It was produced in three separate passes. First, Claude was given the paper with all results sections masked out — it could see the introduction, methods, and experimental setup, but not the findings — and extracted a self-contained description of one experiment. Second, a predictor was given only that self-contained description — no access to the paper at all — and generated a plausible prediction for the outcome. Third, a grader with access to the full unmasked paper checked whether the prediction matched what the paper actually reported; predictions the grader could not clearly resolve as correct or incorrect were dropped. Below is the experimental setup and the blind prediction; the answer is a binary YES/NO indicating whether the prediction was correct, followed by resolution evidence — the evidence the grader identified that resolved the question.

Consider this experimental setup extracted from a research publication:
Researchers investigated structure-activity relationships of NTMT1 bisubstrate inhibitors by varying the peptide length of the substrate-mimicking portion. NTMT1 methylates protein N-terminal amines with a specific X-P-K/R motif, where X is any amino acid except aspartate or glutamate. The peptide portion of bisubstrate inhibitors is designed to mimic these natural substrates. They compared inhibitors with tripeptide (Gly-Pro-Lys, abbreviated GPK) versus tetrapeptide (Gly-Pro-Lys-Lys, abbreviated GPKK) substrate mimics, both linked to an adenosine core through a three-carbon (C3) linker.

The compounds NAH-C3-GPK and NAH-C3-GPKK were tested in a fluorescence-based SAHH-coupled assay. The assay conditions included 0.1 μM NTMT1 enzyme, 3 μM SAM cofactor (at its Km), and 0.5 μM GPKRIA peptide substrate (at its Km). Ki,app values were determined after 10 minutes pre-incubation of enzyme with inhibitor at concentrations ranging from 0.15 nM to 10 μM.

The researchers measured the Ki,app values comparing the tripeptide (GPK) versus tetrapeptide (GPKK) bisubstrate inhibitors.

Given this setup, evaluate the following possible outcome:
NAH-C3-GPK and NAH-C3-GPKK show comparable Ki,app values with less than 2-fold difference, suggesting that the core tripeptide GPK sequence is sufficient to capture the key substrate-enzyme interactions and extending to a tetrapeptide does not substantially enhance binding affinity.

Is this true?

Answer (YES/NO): NO